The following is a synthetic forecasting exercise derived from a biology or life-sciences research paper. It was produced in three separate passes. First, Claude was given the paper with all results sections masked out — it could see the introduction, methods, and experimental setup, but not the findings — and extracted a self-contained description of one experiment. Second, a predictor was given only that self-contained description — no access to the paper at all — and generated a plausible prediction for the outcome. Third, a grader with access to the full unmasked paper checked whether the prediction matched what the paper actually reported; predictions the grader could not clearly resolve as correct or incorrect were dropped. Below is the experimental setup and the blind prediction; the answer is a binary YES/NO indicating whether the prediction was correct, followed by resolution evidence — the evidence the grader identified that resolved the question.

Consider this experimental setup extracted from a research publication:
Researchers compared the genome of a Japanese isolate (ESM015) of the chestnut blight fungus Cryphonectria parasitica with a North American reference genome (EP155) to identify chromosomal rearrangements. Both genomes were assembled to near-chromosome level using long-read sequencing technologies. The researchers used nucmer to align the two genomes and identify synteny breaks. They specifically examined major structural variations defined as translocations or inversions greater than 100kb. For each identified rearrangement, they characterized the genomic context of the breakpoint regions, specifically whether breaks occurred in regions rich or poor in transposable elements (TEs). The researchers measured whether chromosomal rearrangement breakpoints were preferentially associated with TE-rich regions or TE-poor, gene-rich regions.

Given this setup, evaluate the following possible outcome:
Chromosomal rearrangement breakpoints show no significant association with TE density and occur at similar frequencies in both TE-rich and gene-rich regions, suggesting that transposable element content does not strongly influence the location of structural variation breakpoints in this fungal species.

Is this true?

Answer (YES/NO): NO